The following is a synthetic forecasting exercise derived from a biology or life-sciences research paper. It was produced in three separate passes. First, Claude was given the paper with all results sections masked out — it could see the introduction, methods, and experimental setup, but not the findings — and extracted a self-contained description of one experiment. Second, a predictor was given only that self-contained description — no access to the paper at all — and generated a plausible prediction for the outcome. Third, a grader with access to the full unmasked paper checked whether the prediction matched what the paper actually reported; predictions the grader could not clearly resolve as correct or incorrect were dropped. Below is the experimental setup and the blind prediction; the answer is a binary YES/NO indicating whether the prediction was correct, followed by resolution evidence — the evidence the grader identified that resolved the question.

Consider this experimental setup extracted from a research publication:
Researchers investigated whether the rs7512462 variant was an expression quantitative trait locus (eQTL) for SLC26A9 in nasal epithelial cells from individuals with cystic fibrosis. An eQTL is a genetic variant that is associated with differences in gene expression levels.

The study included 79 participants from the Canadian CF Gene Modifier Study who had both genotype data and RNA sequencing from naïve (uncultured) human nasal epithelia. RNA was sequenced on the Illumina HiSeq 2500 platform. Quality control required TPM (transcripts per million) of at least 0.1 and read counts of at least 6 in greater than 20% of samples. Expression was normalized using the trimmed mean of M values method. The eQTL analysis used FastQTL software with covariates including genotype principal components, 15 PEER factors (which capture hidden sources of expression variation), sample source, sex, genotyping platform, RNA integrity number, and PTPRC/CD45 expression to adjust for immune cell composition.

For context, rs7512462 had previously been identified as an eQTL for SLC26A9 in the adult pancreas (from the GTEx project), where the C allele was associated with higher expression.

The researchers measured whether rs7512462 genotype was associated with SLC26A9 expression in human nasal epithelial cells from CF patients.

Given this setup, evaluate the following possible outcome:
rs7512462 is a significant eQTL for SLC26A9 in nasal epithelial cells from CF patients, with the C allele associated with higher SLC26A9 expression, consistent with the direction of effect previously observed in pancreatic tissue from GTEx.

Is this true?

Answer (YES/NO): NO